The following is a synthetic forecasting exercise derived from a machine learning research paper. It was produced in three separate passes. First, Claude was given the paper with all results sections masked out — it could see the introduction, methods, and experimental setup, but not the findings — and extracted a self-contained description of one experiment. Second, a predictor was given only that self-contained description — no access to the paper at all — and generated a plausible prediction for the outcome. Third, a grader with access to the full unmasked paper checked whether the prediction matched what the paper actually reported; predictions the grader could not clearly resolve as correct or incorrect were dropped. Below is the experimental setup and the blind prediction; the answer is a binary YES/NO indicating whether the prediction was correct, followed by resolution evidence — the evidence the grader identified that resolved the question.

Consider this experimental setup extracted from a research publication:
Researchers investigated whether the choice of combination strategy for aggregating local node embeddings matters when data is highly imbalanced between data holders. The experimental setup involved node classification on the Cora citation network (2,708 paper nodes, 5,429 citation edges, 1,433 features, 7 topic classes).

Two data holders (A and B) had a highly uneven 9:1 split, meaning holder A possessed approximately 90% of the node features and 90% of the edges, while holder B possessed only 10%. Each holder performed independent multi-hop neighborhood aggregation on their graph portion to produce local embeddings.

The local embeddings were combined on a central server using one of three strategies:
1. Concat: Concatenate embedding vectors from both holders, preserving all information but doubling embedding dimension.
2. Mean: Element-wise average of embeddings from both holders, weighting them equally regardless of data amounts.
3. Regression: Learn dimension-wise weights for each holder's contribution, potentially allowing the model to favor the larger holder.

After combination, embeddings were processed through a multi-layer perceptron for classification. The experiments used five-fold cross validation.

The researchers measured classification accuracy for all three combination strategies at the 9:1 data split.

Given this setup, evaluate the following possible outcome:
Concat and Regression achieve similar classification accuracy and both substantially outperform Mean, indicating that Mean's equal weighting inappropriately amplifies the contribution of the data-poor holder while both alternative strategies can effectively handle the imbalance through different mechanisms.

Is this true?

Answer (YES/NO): NO